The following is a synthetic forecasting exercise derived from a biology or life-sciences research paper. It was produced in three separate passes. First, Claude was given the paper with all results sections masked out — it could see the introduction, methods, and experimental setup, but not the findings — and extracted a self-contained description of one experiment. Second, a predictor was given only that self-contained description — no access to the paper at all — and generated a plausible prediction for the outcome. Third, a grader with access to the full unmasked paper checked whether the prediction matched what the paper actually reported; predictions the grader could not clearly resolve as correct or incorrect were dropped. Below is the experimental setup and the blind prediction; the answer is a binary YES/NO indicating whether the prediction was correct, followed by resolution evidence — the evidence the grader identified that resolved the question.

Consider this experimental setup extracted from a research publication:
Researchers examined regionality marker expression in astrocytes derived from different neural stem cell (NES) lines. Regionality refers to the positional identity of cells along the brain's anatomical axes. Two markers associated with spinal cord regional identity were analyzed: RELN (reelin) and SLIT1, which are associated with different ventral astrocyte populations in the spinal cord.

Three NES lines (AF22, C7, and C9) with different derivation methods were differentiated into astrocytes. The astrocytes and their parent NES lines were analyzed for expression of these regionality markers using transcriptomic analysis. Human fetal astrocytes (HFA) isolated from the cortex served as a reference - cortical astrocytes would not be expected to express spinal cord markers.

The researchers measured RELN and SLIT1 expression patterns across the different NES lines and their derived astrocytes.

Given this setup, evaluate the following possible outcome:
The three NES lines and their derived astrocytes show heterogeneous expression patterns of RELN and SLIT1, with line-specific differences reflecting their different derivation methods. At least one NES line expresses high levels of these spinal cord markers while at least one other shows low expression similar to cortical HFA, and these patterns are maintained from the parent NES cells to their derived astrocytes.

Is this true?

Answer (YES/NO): NO